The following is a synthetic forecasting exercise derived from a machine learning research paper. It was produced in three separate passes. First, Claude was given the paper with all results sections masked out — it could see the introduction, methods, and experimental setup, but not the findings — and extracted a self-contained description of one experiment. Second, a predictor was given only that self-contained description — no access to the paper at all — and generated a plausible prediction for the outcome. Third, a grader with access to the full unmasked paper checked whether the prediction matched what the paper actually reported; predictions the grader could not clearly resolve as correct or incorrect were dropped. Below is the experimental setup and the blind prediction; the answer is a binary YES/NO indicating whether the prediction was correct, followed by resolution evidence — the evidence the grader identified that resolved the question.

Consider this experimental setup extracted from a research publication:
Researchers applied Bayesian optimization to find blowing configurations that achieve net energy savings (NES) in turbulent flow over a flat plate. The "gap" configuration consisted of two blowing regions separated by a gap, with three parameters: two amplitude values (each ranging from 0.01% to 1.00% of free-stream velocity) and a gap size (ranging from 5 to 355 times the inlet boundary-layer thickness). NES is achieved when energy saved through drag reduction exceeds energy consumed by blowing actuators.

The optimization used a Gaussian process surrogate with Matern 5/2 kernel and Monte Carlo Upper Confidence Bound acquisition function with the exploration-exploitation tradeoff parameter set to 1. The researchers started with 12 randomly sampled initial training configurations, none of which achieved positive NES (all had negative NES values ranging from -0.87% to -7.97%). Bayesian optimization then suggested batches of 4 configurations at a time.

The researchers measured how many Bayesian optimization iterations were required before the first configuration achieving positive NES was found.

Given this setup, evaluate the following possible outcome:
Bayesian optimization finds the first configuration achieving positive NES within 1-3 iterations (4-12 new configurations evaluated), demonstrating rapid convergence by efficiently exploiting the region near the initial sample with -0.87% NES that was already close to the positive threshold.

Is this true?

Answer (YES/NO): NO